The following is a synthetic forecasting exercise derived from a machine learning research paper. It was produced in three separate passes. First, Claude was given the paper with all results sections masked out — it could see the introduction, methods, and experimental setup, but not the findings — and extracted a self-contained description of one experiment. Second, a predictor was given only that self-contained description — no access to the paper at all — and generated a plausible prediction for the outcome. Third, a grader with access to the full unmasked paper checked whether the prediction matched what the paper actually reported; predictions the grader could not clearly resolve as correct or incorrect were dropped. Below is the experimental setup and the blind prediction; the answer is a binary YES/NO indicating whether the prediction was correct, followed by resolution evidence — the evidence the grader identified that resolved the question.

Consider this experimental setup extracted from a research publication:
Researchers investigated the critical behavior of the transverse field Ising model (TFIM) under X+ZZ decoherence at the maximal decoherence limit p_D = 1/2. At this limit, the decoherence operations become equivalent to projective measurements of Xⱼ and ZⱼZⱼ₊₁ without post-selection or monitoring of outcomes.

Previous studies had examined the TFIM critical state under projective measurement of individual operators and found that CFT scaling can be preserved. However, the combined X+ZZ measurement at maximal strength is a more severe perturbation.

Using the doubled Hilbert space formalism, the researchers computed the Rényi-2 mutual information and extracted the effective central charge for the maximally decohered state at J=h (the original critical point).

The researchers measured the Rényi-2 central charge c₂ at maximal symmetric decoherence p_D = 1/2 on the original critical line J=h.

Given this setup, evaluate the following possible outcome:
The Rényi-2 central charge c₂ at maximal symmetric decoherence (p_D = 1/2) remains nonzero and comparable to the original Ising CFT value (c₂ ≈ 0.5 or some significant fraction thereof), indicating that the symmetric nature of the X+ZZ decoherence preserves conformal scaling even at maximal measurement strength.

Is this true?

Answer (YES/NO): NO